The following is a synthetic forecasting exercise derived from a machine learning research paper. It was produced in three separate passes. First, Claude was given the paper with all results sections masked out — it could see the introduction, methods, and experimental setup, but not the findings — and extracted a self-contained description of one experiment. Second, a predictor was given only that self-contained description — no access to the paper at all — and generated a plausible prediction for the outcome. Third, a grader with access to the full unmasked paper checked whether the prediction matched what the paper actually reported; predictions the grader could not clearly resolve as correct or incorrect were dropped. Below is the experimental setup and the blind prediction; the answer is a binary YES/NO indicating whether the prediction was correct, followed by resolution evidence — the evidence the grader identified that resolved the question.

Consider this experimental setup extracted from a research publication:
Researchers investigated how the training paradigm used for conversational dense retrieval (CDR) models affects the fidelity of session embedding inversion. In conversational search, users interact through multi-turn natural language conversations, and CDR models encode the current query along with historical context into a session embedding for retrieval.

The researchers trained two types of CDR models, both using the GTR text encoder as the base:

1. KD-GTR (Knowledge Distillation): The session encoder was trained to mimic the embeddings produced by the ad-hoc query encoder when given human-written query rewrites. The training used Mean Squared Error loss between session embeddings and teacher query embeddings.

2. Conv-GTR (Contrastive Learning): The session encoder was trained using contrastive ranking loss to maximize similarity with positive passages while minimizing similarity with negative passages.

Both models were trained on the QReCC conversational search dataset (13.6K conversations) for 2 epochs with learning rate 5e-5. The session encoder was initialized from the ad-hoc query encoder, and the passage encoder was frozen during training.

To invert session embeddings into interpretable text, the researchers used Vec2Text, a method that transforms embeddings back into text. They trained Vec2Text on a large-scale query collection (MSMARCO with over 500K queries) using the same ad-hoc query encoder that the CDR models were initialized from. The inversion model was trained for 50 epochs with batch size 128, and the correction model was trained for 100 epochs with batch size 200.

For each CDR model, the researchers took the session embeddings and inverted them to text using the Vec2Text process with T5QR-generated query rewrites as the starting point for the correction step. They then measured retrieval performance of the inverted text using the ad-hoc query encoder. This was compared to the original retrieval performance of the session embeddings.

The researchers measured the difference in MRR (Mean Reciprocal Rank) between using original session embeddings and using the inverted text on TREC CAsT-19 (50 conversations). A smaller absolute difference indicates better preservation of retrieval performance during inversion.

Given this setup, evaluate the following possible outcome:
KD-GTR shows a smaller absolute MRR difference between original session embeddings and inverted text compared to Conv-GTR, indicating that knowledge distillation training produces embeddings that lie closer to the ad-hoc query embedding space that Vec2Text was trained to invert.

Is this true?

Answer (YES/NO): YES